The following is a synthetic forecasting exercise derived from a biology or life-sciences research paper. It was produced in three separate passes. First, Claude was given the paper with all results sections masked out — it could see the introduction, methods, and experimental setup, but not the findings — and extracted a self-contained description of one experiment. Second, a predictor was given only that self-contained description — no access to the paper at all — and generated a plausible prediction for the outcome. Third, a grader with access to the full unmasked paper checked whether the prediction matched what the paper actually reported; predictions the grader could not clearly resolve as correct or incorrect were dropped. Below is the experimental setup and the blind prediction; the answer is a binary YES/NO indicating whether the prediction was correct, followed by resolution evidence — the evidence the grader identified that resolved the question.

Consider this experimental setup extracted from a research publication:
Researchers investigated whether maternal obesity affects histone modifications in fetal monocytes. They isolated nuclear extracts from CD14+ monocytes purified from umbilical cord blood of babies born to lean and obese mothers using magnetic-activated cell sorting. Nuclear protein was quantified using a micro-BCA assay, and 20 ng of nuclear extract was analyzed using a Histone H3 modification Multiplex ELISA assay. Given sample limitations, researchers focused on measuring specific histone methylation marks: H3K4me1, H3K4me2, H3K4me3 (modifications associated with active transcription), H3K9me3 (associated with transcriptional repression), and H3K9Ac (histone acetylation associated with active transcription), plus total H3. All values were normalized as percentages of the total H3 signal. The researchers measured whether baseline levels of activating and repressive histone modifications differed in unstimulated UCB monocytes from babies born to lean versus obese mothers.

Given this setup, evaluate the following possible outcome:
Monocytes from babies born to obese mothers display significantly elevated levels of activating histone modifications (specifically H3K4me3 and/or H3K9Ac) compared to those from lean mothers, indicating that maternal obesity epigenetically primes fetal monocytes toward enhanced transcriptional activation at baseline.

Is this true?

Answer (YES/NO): NO